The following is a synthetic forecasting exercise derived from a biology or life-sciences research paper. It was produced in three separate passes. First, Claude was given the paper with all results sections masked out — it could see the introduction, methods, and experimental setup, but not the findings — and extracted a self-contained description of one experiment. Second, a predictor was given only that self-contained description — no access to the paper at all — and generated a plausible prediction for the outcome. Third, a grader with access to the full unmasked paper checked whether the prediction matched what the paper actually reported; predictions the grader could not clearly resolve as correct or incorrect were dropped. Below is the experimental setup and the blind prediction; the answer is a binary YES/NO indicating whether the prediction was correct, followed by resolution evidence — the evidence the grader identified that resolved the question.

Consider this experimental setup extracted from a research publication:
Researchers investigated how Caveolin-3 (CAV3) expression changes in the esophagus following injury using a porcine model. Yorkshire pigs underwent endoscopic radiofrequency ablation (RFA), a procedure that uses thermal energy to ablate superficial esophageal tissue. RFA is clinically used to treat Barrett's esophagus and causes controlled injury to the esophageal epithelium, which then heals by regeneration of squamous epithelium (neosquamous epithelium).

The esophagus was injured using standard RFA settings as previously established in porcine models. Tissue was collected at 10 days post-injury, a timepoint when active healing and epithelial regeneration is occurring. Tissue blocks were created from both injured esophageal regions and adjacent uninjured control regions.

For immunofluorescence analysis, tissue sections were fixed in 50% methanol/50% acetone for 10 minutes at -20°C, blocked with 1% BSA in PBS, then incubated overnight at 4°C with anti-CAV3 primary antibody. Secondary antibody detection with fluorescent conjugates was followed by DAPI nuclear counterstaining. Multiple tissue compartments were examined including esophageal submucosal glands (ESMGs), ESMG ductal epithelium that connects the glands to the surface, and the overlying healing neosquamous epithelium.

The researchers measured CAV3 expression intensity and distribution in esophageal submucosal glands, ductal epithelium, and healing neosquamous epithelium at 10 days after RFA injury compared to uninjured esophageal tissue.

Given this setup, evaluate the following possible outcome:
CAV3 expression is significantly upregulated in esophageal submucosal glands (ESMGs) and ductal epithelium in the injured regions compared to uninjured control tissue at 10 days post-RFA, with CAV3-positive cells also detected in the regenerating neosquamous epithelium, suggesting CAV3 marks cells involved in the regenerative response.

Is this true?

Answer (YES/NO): YES